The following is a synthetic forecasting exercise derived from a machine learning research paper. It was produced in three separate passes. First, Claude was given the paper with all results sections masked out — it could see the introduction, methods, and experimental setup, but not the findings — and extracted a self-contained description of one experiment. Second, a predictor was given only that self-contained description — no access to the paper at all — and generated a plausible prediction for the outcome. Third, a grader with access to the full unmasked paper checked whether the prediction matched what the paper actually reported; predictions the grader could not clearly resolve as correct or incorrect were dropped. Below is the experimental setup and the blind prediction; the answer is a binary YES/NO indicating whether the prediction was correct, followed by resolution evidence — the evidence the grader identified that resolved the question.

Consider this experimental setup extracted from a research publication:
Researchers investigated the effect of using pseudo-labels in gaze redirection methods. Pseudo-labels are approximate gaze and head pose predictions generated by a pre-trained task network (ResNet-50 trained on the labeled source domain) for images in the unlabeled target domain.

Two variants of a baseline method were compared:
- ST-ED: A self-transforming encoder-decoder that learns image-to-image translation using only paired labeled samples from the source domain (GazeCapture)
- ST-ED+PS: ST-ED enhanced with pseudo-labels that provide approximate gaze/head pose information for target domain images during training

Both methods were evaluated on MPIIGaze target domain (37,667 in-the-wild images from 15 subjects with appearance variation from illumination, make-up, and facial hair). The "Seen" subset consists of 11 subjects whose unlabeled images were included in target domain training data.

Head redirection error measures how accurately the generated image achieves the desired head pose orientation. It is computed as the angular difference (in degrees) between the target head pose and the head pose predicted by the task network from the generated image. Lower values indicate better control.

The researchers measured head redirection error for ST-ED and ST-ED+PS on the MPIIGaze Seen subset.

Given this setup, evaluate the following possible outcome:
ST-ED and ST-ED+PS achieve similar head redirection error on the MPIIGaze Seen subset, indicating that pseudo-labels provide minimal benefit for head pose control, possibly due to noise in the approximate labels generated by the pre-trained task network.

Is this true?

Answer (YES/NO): NO